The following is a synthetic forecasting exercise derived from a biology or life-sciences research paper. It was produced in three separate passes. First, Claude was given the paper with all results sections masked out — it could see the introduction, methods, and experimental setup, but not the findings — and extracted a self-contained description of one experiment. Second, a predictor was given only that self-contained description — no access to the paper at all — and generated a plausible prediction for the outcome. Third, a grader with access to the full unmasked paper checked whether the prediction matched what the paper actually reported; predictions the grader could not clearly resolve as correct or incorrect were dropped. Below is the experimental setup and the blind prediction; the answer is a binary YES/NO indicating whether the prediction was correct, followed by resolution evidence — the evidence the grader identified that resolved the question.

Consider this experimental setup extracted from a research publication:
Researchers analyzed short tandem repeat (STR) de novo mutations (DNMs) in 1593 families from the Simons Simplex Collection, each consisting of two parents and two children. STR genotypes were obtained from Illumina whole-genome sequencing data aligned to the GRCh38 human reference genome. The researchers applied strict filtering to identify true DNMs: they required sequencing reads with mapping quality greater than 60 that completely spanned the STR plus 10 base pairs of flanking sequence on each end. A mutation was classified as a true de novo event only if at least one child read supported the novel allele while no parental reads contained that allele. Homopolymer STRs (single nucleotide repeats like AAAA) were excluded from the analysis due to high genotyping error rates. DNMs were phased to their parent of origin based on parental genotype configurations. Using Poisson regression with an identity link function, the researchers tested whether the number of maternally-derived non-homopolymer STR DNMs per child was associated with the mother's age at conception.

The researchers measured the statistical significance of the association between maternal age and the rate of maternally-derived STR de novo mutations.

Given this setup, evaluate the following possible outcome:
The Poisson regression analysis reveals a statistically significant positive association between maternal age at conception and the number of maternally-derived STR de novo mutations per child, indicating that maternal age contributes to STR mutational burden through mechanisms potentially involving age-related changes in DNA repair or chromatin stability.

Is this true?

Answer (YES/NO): YES